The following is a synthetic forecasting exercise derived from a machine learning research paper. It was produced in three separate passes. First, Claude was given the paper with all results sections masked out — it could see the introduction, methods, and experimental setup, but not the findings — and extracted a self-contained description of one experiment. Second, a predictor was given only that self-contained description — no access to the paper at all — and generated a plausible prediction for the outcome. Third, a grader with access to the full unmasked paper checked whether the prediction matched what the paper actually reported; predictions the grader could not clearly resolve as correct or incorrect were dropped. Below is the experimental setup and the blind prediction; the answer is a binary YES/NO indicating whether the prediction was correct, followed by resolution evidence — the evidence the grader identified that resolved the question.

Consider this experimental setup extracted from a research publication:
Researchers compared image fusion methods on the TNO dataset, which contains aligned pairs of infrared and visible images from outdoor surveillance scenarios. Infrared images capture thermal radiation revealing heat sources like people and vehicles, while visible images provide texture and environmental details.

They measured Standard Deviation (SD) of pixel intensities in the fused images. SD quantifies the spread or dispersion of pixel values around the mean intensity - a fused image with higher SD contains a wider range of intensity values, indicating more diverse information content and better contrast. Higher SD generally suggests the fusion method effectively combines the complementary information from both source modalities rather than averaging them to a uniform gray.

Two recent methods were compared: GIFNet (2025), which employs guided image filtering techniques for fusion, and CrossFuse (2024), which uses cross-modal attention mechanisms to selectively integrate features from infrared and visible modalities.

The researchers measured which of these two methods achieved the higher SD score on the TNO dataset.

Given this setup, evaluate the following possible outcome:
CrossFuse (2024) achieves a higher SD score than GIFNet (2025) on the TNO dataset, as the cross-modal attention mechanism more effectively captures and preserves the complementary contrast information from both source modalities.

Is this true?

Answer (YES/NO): NO